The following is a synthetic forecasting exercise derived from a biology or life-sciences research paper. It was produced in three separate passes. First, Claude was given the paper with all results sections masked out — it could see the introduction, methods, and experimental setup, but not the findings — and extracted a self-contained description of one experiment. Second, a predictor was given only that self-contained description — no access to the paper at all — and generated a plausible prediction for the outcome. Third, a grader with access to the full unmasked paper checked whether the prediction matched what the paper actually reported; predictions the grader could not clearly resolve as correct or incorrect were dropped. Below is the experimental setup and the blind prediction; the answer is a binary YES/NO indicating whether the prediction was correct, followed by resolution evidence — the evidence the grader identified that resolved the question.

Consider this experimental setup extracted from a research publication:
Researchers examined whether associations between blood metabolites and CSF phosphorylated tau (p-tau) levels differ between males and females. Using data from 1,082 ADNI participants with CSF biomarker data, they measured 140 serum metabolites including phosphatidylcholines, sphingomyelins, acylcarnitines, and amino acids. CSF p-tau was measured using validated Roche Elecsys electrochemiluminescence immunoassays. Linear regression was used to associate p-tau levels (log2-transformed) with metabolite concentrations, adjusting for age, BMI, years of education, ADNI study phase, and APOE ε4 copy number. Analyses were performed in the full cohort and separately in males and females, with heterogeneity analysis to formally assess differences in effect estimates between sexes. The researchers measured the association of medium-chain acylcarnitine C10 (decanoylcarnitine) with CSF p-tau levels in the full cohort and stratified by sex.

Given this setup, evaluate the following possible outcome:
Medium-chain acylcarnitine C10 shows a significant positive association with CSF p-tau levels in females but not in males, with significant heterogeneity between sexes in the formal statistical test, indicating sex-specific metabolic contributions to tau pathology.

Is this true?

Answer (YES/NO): YES